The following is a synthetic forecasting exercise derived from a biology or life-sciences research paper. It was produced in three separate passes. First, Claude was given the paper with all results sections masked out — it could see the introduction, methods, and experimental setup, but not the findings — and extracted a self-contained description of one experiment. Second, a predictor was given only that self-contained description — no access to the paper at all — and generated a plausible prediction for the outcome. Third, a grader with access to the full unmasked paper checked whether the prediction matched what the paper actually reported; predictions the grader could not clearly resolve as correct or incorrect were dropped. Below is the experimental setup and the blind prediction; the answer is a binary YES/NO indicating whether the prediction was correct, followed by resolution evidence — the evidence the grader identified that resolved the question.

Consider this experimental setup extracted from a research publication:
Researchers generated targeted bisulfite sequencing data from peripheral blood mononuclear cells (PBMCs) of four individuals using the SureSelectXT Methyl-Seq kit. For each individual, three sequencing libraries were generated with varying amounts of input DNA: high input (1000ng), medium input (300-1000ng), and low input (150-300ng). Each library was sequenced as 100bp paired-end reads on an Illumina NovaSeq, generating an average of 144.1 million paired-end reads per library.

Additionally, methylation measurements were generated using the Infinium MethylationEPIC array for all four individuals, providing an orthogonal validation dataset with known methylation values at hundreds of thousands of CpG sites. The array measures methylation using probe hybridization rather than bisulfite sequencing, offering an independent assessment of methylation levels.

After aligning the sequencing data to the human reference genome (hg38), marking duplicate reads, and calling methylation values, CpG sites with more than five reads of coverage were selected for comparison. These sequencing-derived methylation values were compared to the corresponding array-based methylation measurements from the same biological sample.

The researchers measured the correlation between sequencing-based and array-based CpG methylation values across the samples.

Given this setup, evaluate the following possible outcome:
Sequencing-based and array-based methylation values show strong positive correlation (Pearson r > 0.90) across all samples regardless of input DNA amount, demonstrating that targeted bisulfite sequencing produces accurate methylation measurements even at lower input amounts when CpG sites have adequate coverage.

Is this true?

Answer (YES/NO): YES